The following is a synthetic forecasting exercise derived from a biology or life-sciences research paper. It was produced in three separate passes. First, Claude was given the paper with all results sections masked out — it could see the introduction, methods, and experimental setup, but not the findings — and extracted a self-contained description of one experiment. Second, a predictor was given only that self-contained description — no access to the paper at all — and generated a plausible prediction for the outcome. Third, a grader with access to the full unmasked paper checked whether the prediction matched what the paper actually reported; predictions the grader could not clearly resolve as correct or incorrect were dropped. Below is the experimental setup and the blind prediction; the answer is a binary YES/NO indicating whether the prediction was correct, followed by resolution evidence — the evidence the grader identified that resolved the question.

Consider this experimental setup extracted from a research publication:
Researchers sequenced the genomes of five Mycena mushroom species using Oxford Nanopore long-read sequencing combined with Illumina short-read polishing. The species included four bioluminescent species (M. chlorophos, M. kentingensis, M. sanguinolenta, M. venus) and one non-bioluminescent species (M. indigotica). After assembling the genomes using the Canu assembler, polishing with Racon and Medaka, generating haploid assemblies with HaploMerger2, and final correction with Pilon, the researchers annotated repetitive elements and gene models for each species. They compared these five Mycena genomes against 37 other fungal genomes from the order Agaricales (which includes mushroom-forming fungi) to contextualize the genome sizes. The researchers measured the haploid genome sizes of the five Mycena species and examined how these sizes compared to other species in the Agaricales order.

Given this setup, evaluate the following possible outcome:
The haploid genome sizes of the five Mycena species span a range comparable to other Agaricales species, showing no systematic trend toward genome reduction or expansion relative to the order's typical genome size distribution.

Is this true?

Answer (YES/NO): NO